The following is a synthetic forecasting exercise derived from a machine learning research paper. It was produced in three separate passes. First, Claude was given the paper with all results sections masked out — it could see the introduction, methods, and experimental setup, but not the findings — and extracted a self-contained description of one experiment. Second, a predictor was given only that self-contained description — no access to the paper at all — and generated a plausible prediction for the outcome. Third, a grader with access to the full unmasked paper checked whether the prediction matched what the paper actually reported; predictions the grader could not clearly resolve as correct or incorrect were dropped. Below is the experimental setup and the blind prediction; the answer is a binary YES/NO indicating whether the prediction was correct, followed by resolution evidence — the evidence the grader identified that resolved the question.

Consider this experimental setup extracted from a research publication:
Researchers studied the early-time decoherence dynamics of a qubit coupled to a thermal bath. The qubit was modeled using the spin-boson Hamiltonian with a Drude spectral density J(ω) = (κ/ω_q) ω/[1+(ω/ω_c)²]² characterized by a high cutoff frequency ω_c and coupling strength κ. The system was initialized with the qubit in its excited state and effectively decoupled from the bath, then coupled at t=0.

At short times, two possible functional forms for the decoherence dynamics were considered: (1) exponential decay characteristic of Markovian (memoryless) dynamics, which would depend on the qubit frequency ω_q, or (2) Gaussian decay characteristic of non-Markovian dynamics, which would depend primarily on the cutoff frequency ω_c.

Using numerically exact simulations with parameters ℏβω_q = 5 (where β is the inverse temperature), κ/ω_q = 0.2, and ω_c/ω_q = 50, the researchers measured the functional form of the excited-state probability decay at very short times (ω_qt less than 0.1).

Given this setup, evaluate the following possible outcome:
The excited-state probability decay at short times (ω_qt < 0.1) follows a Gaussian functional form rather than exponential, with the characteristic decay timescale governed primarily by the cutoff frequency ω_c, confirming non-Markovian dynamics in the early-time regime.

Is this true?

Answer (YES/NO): YES